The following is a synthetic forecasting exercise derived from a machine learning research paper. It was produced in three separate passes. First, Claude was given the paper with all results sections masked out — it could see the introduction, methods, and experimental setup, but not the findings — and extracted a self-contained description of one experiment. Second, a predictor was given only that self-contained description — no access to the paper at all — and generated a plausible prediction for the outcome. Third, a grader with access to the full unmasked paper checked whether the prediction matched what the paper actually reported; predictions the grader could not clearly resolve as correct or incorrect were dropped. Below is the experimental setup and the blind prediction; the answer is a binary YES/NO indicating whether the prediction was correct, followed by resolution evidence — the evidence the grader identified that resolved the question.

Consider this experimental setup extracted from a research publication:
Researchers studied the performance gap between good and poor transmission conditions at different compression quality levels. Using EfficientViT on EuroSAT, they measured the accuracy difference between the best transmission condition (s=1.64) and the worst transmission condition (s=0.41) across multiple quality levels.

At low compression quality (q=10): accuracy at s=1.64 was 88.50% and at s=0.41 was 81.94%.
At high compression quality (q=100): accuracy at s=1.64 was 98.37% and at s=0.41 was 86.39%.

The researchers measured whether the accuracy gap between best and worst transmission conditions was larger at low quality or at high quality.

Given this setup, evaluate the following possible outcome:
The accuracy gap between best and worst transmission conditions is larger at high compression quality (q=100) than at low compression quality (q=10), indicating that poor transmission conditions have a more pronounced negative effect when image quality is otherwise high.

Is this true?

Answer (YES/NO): YES